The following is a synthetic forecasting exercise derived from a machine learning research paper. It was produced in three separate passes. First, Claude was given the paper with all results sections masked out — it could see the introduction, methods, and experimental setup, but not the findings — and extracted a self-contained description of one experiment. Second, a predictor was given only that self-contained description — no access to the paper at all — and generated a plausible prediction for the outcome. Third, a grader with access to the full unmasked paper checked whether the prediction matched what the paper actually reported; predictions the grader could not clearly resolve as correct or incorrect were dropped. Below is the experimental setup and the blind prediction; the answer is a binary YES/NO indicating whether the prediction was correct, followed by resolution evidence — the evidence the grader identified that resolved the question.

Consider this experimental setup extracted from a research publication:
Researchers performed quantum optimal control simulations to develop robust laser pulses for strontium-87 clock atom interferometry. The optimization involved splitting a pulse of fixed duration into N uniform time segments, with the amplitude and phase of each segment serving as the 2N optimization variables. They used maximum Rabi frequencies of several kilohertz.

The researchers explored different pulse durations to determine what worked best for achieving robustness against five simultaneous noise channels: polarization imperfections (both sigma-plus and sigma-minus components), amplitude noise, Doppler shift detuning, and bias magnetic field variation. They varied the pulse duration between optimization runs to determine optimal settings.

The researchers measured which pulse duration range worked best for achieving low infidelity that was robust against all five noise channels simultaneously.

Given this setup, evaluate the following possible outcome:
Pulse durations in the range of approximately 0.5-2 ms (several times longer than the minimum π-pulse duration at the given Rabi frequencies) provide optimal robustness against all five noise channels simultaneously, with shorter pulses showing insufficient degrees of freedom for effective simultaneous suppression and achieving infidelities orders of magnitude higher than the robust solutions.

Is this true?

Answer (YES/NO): NO